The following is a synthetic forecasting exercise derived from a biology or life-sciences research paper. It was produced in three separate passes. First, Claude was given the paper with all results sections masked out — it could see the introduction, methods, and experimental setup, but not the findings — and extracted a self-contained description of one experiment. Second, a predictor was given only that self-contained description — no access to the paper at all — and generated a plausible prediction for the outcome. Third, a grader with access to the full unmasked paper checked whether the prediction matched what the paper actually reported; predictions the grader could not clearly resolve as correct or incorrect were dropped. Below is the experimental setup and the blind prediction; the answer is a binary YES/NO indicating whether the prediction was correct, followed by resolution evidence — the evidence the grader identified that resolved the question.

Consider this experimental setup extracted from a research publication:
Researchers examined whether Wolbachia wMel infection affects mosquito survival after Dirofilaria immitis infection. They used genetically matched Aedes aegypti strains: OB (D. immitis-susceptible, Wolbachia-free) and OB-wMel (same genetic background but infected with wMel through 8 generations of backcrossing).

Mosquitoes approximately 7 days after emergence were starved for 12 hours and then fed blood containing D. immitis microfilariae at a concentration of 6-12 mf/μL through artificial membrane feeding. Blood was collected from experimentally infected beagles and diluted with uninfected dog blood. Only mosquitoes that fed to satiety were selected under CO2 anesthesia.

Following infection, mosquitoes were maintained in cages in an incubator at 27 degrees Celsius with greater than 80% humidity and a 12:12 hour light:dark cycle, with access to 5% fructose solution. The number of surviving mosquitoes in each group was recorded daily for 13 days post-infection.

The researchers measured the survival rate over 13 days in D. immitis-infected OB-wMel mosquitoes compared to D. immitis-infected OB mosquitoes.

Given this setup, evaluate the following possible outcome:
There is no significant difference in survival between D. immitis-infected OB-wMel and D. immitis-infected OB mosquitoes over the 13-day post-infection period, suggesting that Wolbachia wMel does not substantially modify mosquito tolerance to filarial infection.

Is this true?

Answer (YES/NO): YES